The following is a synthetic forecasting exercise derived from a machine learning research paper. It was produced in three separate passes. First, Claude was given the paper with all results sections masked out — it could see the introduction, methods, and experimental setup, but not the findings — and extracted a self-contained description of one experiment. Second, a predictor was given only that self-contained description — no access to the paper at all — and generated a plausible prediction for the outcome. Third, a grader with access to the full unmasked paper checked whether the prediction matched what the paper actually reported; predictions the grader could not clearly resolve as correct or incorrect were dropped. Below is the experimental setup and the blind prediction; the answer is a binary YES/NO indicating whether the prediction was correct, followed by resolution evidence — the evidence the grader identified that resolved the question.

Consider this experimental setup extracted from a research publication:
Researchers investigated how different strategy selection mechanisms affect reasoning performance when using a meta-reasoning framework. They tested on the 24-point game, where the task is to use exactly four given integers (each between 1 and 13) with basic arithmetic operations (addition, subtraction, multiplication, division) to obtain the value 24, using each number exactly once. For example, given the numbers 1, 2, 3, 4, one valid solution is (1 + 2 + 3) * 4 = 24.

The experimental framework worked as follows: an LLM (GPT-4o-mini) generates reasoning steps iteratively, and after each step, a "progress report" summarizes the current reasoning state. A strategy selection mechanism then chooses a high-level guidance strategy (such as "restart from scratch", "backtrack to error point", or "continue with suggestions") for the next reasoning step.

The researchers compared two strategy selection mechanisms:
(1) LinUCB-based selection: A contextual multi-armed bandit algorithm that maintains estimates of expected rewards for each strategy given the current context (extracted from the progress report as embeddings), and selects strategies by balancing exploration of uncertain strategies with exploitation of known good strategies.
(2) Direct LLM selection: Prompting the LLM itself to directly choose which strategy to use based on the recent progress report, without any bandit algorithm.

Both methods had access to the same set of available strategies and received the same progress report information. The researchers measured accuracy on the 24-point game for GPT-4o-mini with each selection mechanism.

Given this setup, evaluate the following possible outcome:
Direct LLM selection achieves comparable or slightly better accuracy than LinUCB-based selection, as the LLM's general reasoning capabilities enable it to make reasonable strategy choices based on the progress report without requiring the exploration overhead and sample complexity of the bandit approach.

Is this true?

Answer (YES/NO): NO